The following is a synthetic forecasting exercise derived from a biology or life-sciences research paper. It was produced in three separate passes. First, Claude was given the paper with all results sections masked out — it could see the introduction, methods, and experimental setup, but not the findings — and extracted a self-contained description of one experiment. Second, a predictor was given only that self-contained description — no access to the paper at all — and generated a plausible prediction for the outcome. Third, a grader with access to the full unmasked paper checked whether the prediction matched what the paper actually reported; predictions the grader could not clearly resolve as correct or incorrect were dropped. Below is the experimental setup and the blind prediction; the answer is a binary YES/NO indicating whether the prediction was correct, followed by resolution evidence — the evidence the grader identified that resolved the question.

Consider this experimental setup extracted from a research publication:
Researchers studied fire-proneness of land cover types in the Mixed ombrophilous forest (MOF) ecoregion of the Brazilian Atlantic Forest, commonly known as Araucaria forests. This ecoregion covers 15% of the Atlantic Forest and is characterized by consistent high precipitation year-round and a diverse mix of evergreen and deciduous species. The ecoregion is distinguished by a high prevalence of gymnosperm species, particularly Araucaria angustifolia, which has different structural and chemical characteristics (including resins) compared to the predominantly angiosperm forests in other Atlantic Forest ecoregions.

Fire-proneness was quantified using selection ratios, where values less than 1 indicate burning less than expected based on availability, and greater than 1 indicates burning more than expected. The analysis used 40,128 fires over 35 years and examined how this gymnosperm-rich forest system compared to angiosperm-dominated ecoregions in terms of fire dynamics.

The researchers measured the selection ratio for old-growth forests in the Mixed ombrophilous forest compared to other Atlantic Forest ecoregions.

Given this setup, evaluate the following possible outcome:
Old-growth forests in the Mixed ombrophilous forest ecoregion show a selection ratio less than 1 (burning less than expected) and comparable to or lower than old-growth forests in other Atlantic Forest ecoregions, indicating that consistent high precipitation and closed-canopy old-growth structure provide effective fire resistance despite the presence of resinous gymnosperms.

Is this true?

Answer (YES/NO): YES